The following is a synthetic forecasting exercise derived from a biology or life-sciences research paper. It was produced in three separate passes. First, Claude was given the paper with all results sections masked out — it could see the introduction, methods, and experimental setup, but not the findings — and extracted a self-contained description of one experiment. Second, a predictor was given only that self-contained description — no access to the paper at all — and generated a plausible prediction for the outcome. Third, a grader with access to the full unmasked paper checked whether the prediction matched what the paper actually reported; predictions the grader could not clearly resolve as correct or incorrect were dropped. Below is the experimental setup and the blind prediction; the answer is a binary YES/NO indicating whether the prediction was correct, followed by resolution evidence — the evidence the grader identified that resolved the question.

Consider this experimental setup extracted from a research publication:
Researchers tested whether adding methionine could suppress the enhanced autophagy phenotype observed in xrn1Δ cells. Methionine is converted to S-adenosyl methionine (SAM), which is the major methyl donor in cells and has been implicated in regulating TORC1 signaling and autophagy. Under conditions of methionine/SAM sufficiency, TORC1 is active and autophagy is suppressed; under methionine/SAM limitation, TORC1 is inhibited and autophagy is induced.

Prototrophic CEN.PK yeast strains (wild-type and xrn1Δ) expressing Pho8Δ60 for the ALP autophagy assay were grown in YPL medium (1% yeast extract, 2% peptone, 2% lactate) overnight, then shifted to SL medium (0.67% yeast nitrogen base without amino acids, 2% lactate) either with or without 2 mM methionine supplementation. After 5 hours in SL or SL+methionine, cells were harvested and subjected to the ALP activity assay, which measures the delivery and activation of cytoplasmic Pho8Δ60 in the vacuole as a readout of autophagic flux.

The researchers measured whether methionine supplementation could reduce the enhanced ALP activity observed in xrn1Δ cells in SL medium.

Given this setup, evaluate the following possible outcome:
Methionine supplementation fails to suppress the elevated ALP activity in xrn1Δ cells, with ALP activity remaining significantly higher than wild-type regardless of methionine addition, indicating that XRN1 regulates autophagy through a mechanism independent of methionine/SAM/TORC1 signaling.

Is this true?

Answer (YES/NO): NO